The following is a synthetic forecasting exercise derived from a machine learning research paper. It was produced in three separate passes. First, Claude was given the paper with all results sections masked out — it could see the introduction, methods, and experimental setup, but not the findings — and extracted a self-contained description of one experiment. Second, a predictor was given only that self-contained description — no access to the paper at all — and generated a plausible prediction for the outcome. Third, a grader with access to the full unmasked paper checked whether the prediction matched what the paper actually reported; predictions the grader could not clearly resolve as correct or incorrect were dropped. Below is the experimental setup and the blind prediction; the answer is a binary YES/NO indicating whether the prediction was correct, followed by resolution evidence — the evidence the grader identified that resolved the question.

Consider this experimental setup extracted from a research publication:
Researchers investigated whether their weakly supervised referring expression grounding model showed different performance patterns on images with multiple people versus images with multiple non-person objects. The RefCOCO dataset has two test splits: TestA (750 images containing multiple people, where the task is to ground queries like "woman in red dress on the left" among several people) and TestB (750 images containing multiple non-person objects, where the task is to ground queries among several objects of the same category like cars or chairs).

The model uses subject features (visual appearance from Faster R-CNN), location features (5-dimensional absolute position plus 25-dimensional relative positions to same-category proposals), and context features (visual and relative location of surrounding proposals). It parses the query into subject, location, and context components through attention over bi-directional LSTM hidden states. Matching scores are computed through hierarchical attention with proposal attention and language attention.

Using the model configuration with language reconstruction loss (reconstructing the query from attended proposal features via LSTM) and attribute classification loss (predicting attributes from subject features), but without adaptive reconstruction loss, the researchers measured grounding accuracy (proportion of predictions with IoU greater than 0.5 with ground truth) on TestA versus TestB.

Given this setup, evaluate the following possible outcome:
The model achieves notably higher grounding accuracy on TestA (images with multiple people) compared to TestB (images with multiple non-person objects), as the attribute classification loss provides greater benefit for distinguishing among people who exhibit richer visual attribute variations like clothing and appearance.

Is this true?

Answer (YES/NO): NO